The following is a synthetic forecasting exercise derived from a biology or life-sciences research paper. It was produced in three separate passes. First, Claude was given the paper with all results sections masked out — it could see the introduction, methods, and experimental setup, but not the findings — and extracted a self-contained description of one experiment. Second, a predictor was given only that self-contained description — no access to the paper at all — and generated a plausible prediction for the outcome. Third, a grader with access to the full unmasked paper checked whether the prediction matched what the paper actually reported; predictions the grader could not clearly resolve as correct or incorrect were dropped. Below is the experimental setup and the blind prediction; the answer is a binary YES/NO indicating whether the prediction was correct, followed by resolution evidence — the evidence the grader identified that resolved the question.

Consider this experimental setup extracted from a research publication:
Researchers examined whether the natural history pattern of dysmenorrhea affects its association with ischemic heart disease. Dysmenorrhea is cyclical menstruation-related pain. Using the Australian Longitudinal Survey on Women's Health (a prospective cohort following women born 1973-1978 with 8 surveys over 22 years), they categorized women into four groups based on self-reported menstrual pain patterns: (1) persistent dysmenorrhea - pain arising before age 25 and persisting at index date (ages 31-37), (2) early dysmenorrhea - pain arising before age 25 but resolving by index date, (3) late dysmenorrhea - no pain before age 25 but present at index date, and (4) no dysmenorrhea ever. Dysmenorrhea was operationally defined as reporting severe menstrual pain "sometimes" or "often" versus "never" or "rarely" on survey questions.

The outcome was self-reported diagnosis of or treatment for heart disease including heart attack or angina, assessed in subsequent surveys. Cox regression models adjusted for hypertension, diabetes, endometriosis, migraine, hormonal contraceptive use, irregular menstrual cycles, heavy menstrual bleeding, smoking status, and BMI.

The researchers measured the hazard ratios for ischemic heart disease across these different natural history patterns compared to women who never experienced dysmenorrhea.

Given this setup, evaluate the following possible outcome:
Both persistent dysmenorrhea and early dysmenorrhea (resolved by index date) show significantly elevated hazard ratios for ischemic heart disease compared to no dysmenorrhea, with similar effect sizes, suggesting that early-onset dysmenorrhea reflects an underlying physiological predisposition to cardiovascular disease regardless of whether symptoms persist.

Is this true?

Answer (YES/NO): NO